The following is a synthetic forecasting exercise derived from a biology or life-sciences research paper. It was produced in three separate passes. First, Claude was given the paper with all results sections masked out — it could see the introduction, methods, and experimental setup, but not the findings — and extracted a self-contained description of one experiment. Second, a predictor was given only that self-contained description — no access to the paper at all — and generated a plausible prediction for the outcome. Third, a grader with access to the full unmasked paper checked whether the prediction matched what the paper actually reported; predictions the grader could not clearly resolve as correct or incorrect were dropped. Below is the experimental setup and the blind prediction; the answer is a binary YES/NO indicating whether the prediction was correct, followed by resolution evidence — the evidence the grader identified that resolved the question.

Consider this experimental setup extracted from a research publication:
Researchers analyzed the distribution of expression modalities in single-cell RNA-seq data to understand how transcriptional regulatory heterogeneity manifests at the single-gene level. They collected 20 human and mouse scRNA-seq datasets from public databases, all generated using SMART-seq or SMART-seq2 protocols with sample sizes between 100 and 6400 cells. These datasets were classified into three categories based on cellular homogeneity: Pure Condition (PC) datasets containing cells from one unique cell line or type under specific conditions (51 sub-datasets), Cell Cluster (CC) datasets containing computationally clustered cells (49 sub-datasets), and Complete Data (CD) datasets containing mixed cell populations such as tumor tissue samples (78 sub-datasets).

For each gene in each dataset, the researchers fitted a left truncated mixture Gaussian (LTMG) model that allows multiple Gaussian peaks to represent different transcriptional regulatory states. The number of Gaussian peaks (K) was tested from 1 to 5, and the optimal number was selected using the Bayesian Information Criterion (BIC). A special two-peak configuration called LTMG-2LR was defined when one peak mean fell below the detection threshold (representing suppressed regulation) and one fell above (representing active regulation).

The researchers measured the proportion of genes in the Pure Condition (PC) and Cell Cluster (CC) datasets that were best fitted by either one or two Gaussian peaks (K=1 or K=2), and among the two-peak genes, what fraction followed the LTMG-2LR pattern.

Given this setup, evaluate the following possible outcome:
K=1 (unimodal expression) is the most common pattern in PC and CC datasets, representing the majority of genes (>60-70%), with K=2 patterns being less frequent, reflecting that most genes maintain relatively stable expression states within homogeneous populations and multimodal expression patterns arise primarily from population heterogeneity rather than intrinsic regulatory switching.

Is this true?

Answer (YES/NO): NO